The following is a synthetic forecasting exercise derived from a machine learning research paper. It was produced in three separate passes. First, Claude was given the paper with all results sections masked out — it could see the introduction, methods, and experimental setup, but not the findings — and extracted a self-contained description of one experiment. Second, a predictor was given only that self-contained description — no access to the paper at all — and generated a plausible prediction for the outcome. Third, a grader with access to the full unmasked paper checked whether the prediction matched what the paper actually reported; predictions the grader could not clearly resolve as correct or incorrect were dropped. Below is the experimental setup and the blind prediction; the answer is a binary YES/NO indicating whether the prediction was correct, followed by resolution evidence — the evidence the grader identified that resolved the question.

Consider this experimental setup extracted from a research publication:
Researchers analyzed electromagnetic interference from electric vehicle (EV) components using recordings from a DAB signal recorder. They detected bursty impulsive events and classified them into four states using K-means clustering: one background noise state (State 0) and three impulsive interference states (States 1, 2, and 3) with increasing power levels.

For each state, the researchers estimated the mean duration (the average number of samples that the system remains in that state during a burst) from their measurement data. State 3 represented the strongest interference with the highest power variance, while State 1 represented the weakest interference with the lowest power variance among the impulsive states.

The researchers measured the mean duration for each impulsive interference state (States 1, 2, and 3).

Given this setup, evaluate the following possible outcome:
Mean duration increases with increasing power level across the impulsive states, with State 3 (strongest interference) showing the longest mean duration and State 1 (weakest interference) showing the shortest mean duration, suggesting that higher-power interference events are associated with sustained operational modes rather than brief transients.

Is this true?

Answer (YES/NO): YES